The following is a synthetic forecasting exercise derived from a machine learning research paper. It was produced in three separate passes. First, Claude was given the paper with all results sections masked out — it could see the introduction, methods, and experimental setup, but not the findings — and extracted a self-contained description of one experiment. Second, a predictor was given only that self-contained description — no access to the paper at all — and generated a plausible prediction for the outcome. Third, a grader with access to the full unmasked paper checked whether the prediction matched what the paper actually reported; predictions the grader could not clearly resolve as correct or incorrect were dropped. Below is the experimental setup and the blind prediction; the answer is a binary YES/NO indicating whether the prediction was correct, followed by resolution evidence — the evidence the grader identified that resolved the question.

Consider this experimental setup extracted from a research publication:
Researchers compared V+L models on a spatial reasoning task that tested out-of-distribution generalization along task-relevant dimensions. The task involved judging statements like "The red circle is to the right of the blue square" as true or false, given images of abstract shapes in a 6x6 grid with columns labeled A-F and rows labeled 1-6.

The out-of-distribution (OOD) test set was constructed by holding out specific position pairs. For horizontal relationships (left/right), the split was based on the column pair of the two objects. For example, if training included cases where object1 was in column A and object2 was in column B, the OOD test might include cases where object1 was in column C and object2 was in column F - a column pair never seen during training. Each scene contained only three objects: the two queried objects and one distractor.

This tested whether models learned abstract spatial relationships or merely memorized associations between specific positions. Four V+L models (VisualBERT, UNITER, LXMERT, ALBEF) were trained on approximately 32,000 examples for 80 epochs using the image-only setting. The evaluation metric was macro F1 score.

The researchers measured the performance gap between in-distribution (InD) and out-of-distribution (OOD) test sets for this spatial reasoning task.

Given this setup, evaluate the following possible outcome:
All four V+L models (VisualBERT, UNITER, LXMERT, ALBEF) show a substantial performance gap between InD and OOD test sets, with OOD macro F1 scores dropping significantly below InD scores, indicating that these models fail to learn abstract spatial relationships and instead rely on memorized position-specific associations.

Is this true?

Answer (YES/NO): NO